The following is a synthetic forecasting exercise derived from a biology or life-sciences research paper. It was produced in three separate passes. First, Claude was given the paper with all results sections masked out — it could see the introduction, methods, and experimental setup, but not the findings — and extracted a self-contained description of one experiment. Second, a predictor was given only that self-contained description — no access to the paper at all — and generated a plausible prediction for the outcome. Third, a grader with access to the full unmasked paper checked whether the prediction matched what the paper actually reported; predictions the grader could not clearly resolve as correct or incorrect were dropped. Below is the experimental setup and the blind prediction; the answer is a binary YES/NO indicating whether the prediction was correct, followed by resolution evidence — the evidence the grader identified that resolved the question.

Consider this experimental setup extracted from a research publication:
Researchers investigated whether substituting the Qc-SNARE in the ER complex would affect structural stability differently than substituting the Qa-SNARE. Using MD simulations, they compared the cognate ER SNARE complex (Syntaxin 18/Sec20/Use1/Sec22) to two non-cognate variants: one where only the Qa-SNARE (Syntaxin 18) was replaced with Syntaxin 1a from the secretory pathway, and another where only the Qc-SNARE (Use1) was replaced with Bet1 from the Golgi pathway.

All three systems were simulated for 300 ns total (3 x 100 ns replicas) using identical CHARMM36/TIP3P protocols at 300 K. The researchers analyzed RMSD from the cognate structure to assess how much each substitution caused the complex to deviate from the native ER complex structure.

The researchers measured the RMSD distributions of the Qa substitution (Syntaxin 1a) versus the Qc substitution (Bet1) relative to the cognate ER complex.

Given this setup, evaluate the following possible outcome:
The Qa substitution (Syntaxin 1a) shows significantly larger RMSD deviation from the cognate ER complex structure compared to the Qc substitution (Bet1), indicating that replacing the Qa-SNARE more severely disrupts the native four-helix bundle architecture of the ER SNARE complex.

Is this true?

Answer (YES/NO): YES